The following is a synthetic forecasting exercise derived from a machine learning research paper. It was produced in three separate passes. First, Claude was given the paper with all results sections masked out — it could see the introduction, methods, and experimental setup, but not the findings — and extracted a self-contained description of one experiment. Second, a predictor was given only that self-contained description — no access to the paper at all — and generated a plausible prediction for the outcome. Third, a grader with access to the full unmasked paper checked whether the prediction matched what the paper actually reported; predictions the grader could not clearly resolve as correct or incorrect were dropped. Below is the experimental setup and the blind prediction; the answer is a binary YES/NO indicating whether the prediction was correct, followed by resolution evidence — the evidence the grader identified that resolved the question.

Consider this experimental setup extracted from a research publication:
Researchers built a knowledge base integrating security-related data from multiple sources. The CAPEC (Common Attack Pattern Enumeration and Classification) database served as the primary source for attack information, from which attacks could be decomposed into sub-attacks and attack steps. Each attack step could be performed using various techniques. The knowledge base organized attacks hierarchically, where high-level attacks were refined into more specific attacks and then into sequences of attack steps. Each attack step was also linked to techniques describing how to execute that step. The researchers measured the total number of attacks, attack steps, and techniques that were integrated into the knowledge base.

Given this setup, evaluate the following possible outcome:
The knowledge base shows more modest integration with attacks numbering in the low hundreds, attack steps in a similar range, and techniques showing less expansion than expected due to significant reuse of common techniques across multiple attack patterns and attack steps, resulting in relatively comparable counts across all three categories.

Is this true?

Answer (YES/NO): NO